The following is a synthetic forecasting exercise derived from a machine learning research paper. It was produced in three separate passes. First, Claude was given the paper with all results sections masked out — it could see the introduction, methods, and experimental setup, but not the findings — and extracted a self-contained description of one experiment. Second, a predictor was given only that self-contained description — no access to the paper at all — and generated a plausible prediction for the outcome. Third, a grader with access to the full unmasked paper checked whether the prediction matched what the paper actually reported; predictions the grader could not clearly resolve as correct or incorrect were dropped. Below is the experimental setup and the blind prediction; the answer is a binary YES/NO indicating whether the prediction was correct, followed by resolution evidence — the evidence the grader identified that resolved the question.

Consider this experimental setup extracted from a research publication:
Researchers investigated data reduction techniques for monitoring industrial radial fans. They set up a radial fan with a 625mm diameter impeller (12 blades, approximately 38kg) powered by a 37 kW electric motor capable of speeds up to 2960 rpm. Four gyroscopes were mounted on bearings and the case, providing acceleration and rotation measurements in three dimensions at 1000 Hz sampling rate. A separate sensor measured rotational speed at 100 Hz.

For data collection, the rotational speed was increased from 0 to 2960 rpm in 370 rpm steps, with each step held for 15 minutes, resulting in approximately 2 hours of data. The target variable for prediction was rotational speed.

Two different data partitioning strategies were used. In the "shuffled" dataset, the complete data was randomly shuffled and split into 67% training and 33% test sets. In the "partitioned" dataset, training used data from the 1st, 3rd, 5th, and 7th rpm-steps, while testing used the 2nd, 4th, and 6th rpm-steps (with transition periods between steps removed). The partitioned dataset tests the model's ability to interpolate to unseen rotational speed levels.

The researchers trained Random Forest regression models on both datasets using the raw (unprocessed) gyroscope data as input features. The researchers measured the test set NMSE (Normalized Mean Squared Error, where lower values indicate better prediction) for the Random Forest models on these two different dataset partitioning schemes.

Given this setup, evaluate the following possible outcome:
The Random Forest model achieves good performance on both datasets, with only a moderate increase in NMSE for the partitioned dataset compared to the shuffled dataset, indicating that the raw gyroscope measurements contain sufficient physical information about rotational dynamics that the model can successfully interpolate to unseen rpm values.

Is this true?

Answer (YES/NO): NO